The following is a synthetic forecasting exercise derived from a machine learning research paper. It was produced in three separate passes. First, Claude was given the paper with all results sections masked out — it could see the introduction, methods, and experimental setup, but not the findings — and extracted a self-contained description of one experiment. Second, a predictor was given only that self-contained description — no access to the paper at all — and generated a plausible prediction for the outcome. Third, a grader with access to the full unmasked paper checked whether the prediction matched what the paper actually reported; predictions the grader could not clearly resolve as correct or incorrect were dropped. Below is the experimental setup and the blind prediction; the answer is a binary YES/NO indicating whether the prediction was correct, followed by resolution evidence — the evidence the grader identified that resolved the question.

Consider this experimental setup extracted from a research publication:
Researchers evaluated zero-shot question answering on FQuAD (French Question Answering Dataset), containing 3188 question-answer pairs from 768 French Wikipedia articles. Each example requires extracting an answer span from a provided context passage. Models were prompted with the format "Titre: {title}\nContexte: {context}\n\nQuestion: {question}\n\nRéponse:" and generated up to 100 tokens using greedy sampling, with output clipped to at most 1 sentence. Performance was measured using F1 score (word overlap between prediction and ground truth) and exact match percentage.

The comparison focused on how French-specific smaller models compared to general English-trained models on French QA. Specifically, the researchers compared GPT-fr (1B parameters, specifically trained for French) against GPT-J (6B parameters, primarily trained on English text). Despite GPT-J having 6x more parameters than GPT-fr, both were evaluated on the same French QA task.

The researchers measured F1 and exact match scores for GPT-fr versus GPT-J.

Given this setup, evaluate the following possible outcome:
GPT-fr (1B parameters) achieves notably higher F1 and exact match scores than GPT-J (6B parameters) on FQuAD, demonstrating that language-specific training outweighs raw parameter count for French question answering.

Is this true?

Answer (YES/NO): NO